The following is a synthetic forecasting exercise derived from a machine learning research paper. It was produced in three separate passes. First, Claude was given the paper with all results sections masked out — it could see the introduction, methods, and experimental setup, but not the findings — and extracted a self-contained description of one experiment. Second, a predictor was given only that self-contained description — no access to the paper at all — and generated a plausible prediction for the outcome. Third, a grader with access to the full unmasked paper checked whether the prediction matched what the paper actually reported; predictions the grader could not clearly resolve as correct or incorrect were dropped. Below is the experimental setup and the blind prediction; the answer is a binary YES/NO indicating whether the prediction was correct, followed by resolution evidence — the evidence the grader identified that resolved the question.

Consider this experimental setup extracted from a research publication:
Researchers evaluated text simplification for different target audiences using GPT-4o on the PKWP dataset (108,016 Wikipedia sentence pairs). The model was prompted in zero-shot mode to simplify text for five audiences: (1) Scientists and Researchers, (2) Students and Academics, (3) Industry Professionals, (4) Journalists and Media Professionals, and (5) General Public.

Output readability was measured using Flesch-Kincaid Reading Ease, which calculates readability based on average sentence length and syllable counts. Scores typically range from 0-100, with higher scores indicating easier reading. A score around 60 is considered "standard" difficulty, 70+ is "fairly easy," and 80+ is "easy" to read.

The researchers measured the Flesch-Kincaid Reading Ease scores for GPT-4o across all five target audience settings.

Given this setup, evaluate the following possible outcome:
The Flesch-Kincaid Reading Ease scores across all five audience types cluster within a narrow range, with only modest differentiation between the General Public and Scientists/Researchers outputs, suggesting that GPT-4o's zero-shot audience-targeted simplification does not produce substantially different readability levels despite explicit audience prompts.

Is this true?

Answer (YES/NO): NO